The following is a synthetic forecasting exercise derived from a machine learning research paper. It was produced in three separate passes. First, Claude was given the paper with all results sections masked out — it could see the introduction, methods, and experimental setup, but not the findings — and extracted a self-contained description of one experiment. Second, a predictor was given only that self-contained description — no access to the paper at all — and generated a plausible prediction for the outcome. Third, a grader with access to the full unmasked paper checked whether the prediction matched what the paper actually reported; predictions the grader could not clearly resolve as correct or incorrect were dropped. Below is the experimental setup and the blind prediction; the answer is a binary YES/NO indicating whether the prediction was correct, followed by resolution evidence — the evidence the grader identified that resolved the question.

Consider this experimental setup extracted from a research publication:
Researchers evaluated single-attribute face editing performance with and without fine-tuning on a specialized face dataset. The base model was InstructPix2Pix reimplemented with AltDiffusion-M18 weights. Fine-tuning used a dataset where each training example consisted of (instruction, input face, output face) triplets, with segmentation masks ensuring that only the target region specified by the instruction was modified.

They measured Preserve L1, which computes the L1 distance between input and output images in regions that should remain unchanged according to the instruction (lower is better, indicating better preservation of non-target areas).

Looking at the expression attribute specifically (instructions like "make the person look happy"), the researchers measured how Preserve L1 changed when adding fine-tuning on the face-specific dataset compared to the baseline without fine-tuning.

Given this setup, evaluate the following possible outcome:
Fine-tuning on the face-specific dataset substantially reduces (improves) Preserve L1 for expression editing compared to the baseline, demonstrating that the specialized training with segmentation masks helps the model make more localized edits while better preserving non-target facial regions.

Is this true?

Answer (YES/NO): NO